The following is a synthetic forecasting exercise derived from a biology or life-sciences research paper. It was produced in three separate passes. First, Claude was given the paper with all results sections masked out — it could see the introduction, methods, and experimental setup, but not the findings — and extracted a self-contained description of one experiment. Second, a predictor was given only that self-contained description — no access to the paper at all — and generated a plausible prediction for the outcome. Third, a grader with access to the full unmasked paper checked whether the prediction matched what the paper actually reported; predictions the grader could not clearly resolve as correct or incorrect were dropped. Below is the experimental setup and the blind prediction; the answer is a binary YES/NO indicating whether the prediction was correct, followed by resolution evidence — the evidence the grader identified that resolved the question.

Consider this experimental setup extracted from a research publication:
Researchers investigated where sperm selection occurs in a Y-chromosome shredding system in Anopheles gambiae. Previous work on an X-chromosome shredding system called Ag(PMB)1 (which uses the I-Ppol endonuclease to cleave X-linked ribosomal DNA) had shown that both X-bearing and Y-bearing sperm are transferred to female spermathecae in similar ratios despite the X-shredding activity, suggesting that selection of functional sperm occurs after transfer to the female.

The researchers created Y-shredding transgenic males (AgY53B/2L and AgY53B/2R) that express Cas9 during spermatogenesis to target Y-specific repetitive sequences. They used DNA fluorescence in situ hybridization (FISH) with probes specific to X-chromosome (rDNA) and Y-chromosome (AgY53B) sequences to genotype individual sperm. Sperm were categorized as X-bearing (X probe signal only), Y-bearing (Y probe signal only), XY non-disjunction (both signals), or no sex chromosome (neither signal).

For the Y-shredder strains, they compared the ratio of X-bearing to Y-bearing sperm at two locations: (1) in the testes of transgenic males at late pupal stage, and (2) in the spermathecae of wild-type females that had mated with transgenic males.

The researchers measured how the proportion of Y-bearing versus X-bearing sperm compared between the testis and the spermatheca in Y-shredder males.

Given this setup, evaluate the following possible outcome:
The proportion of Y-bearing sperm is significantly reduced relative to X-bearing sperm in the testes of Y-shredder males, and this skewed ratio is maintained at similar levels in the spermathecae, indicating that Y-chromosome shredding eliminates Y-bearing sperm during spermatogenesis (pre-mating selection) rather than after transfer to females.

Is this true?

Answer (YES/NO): NO